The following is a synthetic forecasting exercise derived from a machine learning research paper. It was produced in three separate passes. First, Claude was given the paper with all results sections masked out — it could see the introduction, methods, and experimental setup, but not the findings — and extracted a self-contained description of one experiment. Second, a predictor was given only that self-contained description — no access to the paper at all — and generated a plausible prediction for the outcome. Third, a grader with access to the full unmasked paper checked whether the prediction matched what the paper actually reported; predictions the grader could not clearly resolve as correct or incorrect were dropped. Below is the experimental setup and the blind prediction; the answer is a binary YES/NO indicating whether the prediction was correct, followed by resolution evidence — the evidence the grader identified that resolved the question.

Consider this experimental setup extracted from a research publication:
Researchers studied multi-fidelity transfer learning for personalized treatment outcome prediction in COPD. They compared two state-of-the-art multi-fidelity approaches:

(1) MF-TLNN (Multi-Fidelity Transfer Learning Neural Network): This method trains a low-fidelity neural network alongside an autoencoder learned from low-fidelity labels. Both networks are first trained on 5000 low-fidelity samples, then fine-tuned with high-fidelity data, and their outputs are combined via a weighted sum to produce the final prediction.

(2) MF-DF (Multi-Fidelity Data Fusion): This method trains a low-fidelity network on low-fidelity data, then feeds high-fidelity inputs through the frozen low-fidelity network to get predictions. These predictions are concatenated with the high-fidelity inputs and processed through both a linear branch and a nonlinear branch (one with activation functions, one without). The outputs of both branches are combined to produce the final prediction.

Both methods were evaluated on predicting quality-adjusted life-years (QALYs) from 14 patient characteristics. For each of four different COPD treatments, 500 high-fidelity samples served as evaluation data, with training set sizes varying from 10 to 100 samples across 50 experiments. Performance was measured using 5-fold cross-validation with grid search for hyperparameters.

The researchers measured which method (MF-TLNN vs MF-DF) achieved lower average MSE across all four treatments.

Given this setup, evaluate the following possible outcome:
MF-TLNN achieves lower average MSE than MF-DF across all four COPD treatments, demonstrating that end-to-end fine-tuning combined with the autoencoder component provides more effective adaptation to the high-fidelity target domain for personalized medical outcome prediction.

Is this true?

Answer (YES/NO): NO